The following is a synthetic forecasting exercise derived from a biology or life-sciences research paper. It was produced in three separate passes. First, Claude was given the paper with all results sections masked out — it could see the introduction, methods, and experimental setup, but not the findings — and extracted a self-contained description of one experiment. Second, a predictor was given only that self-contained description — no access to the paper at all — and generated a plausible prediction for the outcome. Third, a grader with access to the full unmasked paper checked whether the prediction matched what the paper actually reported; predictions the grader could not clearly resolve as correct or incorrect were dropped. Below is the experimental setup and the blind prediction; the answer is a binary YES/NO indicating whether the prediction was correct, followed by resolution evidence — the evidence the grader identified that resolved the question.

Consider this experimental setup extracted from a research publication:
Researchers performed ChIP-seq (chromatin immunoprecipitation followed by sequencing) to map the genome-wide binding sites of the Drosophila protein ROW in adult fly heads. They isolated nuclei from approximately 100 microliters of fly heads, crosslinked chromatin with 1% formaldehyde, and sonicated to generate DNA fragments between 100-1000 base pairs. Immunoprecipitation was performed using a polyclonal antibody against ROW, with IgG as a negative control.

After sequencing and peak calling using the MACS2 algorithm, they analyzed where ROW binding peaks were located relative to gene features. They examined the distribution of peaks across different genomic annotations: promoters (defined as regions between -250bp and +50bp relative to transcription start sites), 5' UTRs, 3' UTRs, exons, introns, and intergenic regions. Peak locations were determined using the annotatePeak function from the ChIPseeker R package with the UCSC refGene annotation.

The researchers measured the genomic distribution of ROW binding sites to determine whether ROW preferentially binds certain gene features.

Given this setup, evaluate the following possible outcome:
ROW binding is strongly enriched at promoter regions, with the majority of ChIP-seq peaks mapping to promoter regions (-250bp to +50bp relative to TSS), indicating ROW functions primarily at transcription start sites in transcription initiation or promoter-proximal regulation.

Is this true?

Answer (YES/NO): YES